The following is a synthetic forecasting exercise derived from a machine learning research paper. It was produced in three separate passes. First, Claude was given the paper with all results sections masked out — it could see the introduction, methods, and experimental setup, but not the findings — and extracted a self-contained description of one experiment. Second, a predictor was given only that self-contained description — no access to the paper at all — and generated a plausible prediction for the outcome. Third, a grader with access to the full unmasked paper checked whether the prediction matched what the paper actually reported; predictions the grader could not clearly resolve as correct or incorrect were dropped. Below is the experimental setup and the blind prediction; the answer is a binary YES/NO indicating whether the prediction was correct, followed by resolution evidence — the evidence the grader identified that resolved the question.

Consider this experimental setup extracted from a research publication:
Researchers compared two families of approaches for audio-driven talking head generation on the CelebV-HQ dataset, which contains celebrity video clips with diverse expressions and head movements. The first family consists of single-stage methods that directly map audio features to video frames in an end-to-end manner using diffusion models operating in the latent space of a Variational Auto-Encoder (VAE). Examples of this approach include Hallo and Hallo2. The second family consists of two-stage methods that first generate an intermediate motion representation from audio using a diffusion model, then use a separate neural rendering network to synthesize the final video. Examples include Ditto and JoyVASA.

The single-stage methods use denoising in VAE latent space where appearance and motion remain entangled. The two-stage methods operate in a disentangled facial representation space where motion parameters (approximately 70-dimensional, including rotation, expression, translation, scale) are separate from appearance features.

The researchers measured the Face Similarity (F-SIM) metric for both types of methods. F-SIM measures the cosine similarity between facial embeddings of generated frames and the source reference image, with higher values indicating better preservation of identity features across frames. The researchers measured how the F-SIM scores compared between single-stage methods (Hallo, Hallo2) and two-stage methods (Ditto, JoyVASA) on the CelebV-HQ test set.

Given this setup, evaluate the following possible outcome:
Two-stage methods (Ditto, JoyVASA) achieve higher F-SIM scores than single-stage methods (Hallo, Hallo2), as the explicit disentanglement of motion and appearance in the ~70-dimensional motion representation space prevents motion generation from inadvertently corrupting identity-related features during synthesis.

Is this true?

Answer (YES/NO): YES